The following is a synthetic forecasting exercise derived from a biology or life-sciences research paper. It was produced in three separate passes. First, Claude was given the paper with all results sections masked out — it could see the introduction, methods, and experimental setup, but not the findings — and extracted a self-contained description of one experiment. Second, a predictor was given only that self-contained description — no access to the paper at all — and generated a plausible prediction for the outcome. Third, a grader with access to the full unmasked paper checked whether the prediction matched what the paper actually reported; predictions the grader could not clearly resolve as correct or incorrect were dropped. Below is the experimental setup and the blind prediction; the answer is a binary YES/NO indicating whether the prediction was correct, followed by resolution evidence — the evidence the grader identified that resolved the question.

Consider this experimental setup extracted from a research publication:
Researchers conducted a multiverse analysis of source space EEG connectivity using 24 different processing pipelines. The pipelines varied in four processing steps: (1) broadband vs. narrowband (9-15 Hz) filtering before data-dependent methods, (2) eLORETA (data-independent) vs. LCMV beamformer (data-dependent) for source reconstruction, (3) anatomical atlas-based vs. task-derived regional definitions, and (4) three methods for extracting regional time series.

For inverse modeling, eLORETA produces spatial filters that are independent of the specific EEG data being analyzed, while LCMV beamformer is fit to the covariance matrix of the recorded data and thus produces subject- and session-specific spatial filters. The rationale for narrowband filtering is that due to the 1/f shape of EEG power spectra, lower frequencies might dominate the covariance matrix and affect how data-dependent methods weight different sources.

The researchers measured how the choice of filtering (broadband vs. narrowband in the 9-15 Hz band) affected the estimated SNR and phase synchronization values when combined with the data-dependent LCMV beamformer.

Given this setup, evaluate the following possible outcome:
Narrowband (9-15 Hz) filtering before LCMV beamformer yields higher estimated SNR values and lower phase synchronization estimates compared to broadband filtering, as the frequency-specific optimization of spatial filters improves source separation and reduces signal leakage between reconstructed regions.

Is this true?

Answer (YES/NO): NO